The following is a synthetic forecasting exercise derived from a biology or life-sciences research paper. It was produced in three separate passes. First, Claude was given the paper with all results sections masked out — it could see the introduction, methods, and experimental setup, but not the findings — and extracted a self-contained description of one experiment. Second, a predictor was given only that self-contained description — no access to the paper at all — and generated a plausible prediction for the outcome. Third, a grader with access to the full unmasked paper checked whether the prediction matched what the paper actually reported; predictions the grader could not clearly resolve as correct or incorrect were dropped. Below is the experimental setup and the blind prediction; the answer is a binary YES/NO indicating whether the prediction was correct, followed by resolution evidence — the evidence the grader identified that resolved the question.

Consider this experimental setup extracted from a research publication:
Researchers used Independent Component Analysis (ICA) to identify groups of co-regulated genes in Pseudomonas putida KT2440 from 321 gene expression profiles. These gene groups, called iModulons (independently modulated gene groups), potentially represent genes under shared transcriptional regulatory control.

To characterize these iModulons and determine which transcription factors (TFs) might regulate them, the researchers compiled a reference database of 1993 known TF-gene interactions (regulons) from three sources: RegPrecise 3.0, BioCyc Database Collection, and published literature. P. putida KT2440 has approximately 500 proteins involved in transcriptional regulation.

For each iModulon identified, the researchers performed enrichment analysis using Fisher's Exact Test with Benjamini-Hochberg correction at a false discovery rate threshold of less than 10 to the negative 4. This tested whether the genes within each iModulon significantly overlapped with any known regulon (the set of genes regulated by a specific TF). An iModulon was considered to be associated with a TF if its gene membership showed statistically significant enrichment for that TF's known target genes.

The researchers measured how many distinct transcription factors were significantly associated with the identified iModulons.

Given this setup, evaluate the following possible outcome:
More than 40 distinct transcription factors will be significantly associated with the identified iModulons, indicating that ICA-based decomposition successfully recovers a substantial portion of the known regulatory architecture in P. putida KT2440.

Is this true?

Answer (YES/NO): NO